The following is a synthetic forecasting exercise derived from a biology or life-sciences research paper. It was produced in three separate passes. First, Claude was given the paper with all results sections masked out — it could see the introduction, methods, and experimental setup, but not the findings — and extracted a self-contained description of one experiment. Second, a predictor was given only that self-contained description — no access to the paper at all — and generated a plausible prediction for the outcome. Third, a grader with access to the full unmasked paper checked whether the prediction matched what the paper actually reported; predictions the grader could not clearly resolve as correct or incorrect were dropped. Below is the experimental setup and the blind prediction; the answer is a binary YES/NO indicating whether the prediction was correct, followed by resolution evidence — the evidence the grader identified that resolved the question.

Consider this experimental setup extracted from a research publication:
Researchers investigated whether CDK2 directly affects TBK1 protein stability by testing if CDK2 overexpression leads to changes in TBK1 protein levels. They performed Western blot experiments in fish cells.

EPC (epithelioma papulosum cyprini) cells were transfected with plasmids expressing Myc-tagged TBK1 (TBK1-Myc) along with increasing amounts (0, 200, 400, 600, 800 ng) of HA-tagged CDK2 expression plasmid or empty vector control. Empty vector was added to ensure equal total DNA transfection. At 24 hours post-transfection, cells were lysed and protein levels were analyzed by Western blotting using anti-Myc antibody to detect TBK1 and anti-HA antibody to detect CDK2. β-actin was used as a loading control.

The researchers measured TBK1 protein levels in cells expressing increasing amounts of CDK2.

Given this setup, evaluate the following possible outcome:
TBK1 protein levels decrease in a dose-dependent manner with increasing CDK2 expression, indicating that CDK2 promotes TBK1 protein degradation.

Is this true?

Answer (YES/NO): YES